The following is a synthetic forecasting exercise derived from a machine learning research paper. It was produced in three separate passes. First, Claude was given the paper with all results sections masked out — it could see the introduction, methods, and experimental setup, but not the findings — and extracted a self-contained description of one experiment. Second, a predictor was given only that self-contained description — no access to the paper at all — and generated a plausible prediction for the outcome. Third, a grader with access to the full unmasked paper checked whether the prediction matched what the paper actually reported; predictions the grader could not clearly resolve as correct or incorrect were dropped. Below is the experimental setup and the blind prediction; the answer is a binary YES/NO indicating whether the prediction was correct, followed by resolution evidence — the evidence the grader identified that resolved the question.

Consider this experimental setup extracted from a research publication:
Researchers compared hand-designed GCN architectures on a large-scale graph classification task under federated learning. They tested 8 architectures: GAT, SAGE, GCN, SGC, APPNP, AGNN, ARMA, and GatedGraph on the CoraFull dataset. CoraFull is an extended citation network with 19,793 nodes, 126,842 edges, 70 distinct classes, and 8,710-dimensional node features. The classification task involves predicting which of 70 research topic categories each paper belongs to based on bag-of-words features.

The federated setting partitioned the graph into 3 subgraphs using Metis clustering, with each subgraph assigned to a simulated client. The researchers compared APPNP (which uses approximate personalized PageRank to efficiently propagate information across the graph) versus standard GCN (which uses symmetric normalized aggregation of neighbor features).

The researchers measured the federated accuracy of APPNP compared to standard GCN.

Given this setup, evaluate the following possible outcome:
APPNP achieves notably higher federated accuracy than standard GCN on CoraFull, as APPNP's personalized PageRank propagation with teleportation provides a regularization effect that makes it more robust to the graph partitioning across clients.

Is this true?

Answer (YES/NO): YES